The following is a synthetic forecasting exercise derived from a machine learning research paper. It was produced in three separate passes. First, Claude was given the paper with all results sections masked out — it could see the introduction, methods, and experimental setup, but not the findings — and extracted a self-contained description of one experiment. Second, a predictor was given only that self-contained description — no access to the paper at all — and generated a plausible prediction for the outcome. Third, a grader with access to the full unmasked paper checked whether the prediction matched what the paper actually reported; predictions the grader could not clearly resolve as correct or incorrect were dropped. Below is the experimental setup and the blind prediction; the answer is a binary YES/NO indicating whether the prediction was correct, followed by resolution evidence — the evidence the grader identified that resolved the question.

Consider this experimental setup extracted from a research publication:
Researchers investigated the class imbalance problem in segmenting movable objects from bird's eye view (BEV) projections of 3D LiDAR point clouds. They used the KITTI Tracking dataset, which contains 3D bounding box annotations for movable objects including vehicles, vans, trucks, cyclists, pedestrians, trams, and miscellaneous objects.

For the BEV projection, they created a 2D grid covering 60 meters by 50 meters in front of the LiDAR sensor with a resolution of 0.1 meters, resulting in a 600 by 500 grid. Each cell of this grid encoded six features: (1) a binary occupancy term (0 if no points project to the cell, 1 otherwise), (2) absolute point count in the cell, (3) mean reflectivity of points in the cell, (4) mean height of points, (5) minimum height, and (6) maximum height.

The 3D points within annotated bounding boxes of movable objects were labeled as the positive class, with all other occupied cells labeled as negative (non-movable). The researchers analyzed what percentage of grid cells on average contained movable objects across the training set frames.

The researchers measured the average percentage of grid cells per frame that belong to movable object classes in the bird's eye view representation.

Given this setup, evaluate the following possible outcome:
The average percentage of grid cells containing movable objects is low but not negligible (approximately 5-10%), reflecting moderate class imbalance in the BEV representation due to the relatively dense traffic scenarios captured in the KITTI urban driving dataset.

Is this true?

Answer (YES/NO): NO